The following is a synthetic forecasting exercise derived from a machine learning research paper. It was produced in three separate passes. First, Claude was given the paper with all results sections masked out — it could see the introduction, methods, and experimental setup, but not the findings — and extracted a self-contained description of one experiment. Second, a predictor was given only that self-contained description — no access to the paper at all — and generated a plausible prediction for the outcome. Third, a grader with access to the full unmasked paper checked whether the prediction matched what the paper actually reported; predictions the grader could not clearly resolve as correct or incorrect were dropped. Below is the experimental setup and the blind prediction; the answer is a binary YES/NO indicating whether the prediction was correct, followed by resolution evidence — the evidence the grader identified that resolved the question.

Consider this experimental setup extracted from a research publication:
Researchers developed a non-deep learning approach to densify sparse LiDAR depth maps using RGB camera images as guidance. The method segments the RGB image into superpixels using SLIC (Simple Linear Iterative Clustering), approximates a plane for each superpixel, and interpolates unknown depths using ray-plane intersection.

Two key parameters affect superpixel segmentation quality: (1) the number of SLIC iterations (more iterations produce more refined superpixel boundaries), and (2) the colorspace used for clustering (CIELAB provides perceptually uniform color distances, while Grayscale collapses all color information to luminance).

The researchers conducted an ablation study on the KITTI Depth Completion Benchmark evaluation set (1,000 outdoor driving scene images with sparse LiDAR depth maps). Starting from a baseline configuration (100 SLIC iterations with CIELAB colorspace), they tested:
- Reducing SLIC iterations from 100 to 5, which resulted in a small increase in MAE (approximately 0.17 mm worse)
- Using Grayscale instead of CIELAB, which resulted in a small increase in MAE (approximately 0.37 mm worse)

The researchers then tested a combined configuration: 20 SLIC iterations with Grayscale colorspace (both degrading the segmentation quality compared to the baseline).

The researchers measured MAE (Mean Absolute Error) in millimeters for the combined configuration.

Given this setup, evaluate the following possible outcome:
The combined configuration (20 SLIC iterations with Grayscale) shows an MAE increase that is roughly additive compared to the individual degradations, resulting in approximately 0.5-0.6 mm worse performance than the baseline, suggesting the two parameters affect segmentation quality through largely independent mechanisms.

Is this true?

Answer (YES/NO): NO